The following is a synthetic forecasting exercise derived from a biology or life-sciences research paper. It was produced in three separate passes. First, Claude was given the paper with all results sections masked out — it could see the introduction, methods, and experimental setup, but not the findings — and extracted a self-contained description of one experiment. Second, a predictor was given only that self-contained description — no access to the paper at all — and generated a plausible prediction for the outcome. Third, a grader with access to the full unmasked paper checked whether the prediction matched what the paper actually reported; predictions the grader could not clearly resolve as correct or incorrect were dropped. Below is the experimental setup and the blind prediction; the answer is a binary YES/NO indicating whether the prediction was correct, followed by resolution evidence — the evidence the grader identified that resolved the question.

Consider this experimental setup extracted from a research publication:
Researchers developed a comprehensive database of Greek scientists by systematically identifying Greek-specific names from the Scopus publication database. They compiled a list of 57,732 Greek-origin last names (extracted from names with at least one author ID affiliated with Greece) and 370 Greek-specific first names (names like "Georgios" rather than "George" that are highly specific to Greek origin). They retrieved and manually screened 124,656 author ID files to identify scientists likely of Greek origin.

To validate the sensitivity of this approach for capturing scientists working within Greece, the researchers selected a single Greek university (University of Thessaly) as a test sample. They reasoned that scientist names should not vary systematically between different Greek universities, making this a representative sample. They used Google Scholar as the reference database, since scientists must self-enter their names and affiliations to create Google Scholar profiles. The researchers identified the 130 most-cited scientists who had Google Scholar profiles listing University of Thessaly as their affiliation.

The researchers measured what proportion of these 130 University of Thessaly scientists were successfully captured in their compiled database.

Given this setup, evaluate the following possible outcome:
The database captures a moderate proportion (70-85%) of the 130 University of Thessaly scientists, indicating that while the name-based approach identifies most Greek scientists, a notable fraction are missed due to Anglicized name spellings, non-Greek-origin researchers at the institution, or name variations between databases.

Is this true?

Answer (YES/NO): NO